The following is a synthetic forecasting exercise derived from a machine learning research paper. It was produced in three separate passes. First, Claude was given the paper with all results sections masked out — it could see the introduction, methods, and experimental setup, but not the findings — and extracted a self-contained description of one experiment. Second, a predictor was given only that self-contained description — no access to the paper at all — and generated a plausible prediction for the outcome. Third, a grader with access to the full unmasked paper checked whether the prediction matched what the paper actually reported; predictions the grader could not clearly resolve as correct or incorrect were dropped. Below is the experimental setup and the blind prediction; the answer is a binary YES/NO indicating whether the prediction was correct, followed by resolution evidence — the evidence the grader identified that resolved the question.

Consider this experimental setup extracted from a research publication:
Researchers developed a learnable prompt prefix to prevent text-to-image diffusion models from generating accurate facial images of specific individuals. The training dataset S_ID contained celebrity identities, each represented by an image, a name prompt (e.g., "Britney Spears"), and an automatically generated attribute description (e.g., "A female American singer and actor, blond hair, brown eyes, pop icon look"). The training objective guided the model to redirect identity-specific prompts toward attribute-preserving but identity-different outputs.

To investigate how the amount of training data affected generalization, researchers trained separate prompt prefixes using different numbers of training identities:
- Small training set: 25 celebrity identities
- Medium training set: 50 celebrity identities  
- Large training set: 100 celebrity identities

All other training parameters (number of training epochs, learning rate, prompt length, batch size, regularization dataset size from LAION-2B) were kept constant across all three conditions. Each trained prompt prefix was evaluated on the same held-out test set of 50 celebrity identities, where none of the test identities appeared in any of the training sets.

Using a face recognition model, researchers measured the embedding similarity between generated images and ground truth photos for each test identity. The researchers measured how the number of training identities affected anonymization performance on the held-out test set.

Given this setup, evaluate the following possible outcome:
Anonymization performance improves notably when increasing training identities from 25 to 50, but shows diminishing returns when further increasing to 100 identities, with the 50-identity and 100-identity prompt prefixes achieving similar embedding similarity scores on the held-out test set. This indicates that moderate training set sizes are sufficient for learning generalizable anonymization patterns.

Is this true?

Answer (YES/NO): NO